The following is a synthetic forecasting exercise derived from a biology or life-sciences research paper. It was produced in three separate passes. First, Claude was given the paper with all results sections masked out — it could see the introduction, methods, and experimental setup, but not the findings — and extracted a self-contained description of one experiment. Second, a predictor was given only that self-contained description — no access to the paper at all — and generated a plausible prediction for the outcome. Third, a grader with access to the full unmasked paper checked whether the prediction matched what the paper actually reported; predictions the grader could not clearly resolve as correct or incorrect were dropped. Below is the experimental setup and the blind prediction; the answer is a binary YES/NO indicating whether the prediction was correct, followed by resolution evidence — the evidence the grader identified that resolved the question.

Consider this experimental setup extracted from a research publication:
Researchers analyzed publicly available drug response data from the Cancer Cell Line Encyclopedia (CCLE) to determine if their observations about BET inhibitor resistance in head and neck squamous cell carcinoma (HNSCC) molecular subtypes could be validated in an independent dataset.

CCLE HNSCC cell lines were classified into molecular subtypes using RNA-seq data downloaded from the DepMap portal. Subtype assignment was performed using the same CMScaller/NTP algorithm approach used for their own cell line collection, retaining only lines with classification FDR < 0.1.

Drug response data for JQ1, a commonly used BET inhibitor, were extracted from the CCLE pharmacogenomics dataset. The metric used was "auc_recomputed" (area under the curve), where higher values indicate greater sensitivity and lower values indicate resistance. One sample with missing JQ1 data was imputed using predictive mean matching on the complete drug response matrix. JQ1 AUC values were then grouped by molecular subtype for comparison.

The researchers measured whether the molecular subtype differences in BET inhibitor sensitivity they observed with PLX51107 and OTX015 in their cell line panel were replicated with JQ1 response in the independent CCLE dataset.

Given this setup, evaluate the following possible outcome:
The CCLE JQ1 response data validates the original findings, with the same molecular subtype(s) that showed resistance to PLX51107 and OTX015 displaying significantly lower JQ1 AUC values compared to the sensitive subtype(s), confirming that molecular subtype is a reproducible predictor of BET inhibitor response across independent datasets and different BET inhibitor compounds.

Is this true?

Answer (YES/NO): NO